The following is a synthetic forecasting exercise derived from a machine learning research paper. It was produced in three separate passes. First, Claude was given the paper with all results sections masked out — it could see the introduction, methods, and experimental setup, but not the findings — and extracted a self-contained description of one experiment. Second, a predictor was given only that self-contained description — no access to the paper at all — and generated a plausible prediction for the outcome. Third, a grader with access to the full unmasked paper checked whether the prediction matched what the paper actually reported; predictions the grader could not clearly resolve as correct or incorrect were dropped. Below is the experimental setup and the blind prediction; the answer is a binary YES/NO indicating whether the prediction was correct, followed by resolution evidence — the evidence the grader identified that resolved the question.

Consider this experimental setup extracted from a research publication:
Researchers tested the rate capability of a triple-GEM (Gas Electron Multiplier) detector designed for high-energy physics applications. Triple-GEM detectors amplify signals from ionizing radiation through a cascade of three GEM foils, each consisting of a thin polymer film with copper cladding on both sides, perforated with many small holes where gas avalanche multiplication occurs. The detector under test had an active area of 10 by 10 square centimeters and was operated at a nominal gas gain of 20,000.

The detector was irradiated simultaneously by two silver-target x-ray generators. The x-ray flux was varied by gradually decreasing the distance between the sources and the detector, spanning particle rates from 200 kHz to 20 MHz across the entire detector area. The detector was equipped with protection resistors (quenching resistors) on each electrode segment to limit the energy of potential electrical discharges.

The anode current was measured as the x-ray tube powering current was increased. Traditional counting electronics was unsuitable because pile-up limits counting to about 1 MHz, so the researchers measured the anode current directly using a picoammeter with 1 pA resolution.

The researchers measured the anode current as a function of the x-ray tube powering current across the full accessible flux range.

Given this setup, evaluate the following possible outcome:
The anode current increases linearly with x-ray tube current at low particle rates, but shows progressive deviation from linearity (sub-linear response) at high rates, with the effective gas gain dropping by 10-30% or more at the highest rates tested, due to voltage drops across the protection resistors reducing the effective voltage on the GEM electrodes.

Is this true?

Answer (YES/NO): YES